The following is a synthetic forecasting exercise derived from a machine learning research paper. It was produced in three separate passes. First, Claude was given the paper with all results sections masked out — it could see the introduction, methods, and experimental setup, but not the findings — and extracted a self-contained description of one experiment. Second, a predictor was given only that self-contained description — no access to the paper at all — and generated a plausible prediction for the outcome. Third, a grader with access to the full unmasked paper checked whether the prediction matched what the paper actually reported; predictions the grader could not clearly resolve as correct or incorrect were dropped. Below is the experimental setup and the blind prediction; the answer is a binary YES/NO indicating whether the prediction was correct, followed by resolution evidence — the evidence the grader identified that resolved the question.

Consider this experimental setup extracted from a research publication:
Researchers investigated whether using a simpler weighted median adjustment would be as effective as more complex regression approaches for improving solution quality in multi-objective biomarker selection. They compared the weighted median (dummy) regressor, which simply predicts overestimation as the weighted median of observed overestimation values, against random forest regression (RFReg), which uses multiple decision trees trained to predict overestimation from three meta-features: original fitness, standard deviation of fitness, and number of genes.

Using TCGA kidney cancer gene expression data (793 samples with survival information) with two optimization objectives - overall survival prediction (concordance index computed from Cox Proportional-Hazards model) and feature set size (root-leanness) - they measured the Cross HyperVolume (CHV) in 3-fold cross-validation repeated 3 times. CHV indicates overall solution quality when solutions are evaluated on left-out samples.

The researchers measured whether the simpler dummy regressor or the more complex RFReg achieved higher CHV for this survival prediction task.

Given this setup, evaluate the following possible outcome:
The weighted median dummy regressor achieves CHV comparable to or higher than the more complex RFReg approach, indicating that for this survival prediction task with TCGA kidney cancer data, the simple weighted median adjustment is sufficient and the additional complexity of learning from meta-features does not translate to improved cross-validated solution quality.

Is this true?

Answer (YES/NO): YES